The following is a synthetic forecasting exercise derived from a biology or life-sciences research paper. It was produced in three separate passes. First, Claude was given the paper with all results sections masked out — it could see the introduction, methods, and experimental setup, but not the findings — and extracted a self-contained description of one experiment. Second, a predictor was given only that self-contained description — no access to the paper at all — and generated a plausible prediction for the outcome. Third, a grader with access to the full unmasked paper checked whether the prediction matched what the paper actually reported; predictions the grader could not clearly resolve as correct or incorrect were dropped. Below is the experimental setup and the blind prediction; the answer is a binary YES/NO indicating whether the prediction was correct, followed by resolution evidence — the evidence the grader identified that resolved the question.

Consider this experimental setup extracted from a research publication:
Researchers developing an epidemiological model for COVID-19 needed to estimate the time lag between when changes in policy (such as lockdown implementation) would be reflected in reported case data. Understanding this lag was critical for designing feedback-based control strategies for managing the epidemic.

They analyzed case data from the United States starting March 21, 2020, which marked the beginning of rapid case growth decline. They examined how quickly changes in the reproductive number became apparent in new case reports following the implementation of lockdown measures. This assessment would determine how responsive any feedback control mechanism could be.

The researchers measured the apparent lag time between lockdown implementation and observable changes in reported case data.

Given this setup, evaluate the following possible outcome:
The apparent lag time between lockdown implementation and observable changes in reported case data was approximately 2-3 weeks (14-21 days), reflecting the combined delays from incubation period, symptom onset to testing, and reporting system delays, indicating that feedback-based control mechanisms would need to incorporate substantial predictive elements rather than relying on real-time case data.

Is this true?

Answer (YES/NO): NO